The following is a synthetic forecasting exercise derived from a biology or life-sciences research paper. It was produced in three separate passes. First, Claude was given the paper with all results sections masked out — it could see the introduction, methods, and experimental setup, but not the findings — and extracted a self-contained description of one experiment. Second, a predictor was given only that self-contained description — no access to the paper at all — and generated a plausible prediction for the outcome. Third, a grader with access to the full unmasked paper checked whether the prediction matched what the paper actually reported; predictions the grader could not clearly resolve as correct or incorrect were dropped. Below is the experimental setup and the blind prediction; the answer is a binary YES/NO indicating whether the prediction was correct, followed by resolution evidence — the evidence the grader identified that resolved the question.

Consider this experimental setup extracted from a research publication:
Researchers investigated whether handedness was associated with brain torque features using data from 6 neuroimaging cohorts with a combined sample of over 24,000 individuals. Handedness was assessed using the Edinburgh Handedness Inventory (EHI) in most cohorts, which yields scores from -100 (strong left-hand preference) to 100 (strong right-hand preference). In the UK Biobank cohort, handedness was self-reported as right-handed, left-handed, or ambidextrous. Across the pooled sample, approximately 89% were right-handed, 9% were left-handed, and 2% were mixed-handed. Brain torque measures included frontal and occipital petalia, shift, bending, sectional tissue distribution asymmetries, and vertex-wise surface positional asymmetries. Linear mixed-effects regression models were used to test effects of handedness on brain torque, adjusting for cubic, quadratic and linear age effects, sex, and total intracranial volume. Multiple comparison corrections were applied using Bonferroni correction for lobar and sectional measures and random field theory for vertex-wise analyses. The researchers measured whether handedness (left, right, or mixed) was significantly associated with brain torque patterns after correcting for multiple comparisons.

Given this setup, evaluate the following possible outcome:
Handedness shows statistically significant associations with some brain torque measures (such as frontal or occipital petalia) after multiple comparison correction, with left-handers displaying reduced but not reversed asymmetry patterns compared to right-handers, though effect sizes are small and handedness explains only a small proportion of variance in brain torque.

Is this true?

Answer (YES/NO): NO